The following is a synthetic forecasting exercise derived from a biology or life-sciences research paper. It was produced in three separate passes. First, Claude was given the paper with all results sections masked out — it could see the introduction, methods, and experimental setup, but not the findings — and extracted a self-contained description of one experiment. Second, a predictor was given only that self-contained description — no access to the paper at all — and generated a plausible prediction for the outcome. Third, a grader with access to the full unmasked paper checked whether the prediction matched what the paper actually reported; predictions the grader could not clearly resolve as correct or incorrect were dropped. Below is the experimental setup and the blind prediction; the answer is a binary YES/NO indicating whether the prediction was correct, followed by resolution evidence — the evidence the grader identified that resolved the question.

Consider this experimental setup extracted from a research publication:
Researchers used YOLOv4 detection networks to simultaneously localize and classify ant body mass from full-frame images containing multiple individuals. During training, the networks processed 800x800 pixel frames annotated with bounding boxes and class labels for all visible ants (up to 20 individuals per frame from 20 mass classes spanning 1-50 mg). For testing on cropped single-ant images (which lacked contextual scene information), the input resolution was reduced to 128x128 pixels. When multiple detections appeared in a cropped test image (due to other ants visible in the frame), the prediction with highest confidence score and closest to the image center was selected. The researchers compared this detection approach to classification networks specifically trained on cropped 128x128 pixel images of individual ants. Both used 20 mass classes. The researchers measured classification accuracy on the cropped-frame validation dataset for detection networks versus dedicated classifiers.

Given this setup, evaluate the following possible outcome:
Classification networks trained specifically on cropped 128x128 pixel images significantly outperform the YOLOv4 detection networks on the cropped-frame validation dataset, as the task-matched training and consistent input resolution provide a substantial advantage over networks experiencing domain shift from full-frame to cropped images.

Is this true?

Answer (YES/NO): NO